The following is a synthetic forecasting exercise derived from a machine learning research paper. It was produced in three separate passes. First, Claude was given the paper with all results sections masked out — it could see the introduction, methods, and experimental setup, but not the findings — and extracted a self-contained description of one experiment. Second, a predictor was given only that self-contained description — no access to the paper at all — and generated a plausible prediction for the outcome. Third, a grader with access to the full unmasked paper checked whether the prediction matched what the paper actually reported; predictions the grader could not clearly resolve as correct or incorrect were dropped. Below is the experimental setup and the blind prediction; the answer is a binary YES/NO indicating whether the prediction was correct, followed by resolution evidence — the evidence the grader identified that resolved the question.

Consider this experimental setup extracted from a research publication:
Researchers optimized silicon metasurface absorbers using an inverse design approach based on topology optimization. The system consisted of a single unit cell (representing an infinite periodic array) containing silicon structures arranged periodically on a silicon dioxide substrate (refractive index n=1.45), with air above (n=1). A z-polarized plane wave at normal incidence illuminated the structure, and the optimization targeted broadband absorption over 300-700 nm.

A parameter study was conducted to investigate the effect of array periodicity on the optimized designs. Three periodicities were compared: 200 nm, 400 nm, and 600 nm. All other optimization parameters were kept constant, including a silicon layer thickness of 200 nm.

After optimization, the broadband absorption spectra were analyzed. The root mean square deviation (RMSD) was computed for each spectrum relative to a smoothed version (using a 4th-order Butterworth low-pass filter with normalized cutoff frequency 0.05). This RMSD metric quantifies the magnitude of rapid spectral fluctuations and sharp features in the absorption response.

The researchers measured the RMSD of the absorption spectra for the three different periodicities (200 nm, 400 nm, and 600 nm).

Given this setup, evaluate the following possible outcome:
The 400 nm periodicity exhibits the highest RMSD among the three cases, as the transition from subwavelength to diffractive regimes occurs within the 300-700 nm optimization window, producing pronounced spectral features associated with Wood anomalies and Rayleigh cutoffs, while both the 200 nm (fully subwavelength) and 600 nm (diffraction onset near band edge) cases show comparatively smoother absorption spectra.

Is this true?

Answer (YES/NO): YES